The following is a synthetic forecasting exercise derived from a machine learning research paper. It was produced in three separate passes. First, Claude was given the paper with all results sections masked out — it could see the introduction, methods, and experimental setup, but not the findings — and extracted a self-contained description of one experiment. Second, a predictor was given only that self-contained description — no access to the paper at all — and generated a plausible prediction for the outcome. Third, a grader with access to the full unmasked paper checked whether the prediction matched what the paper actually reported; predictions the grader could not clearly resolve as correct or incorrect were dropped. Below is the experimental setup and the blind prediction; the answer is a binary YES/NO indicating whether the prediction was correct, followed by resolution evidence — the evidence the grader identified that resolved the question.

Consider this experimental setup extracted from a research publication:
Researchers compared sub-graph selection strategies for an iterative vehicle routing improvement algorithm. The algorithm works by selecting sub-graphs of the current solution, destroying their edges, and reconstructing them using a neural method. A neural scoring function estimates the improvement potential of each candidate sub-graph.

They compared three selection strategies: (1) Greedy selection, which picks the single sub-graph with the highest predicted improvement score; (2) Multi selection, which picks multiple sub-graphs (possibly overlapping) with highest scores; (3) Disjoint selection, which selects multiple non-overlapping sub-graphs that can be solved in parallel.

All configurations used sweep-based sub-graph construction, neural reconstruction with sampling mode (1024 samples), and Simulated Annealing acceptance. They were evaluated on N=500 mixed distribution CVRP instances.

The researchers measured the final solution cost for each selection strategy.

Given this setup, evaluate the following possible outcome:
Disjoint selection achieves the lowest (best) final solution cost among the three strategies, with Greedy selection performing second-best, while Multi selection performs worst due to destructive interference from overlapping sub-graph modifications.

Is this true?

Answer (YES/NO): NO